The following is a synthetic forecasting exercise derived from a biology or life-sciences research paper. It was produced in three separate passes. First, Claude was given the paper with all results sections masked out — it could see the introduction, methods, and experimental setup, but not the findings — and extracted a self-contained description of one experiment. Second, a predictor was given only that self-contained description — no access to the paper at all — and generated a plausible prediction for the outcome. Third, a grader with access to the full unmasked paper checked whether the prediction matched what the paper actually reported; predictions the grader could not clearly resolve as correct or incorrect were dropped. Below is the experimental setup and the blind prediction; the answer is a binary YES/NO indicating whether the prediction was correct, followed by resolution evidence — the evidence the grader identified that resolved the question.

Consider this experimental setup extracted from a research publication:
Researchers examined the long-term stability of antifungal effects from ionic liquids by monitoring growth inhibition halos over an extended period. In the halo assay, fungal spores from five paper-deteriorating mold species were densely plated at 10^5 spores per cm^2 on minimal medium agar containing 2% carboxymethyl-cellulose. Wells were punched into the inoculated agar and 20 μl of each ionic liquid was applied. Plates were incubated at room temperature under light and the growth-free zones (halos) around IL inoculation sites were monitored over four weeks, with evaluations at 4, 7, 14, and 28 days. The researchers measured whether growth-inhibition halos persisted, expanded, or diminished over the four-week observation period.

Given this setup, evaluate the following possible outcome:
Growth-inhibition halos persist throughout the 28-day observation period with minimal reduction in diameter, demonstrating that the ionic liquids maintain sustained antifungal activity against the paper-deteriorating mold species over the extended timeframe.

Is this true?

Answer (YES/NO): YES